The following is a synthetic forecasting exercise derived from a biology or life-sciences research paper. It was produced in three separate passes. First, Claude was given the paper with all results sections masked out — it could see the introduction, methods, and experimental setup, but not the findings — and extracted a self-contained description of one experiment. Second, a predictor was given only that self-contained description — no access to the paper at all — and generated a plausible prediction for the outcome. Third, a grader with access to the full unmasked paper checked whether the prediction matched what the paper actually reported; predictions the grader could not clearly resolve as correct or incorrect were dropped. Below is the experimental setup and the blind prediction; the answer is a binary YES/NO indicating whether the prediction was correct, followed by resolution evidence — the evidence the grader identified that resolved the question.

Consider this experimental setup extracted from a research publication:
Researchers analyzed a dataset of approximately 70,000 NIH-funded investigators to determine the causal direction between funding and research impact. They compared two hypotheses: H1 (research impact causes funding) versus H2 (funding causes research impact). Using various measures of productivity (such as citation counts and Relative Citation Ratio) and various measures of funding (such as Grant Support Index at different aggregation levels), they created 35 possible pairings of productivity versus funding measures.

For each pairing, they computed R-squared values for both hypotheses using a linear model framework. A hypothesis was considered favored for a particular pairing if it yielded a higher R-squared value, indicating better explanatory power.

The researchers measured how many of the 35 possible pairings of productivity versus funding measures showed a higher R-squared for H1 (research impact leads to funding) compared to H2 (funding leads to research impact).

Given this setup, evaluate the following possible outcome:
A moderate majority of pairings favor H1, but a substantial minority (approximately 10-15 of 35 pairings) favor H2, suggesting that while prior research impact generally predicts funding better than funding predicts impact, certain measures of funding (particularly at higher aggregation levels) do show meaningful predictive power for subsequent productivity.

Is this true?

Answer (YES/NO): NO